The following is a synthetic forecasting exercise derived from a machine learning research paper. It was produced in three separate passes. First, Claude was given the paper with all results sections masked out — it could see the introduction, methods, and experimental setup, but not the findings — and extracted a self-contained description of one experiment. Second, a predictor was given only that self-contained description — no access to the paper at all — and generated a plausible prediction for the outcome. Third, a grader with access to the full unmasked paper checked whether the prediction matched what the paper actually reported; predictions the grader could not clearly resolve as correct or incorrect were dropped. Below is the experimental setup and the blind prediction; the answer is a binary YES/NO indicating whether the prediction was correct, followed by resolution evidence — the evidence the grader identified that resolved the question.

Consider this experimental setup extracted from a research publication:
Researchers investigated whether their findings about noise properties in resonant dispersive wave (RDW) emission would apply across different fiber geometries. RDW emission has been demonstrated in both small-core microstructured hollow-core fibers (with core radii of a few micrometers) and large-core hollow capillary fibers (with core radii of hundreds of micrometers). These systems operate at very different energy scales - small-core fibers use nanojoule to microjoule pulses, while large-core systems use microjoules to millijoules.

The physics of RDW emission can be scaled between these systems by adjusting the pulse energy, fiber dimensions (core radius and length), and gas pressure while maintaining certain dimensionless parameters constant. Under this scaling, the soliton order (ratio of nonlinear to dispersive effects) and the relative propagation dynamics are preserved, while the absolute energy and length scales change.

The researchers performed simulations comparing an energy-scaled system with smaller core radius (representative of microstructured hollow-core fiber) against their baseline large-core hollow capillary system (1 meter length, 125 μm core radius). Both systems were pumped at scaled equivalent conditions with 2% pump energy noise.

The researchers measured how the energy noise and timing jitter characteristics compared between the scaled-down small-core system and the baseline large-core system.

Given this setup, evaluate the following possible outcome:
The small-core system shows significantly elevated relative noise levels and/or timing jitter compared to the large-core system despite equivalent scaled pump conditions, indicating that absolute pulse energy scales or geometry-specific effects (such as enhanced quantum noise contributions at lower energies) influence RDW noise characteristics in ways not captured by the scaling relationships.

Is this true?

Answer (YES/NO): NO